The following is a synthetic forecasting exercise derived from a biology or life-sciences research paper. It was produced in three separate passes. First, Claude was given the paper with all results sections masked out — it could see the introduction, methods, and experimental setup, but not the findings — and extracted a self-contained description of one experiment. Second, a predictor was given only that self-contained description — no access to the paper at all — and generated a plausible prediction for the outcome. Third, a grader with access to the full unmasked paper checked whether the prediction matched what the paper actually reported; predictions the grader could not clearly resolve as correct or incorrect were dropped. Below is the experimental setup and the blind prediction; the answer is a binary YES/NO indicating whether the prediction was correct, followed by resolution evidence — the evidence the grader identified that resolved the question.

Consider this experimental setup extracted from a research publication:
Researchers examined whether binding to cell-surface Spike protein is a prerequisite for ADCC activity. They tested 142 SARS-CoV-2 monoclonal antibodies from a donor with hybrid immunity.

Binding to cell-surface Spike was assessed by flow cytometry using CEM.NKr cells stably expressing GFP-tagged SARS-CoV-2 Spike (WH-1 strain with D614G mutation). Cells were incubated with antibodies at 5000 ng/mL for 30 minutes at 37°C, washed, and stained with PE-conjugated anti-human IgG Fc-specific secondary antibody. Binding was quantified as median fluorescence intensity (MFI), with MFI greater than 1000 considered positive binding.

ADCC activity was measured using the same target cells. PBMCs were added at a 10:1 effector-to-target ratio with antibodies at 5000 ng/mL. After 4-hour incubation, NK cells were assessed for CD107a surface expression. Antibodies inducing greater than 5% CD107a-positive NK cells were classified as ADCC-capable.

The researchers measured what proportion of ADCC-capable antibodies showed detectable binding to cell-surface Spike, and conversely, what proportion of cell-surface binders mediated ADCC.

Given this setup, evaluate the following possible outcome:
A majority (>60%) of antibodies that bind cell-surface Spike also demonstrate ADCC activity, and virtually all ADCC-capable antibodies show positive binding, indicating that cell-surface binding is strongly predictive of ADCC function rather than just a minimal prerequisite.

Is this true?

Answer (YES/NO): NO